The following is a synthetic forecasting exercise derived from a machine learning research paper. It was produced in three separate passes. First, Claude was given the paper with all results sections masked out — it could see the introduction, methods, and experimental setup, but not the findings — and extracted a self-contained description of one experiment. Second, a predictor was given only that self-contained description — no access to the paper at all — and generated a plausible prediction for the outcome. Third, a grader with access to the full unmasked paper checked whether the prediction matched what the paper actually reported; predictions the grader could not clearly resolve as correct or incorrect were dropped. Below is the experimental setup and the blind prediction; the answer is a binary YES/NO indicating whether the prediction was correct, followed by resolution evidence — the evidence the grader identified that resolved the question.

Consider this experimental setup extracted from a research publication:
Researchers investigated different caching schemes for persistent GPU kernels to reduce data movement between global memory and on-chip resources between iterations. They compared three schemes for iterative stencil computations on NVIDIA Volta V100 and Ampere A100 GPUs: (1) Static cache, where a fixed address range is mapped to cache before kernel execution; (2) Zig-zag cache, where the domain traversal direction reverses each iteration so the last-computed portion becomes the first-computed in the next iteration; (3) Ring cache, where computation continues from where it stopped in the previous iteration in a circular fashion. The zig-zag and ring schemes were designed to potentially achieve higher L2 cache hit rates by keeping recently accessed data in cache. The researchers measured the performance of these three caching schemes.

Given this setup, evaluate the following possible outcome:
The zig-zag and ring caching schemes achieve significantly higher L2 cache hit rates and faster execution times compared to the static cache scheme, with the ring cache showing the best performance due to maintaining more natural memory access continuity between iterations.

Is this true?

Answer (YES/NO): NO